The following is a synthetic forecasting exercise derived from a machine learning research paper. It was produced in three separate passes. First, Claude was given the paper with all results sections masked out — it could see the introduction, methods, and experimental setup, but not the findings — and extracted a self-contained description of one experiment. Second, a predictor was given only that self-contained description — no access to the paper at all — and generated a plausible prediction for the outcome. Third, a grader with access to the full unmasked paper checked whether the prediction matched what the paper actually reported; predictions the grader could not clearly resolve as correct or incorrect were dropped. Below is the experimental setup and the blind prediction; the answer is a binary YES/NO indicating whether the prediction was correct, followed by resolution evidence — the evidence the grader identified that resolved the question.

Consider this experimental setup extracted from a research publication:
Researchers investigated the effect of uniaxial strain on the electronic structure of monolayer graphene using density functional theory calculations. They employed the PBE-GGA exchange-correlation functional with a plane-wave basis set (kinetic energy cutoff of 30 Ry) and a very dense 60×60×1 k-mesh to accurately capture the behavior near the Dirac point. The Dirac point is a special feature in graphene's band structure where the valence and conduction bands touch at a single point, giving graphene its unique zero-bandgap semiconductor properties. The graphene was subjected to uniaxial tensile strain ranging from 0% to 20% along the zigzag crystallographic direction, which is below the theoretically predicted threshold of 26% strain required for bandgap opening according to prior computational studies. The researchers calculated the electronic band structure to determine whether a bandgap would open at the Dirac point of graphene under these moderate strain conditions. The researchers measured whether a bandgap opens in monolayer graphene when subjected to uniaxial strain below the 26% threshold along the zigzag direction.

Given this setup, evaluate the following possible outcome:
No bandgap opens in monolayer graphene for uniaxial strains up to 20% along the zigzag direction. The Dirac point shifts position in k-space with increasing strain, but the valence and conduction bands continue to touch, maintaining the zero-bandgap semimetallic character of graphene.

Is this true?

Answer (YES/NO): YES